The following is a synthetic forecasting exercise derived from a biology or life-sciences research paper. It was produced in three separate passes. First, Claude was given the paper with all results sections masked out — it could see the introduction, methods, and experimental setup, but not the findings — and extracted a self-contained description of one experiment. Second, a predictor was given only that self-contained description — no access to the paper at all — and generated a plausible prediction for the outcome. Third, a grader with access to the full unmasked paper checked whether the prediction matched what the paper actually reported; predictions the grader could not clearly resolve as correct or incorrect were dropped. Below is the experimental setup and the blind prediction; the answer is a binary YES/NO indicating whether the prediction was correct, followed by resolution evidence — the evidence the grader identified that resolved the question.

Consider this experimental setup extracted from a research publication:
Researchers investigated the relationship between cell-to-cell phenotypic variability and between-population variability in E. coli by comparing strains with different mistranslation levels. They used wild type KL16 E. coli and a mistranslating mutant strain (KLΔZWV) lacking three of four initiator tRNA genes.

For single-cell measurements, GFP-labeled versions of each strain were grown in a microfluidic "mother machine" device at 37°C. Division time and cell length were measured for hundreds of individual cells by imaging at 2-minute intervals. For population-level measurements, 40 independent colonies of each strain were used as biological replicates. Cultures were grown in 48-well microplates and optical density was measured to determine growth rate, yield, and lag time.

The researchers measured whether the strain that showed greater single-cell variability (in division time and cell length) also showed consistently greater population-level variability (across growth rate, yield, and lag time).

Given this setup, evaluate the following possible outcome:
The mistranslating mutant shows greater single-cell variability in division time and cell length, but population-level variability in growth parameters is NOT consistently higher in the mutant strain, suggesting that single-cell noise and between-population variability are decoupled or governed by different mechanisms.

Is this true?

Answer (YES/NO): YES